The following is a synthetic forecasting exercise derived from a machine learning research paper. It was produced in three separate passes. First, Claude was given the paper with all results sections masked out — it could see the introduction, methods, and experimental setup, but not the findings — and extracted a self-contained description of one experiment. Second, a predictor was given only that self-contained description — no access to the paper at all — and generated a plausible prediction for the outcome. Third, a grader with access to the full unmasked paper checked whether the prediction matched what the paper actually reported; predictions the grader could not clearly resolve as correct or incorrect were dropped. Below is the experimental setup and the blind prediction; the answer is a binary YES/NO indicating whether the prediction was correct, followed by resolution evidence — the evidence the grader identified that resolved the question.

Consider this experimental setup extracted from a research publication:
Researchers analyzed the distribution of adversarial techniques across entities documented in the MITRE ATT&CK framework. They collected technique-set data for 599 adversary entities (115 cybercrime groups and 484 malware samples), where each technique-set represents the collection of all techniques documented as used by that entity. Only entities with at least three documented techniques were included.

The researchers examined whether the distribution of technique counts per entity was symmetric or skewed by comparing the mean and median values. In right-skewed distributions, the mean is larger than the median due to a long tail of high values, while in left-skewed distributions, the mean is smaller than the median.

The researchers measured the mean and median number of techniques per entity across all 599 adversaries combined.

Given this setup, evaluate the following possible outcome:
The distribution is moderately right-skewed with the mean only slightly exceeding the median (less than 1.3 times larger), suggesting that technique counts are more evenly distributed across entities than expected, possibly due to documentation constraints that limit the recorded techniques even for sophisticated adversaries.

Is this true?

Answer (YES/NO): YES